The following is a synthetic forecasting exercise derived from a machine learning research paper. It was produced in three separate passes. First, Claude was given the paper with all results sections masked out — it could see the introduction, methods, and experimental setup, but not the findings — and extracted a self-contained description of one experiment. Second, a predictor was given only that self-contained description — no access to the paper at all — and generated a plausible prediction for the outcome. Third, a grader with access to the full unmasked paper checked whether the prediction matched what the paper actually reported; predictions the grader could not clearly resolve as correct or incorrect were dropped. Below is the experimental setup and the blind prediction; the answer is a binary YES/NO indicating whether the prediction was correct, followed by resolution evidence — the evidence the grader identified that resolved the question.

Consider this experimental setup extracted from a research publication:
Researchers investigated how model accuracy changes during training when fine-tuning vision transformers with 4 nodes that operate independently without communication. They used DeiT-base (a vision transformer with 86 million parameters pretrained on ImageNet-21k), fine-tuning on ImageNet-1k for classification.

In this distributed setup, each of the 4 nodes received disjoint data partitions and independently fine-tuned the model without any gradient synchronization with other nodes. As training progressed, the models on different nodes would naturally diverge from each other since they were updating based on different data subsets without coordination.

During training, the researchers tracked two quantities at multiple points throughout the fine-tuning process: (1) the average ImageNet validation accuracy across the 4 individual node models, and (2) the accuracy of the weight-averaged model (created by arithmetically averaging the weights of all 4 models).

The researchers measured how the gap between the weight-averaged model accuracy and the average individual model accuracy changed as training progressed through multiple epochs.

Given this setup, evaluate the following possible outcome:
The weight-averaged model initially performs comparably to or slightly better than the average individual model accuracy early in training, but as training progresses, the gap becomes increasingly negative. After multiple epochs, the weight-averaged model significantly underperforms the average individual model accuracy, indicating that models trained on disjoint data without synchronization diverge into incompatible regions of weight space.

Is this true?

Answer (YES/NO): NO